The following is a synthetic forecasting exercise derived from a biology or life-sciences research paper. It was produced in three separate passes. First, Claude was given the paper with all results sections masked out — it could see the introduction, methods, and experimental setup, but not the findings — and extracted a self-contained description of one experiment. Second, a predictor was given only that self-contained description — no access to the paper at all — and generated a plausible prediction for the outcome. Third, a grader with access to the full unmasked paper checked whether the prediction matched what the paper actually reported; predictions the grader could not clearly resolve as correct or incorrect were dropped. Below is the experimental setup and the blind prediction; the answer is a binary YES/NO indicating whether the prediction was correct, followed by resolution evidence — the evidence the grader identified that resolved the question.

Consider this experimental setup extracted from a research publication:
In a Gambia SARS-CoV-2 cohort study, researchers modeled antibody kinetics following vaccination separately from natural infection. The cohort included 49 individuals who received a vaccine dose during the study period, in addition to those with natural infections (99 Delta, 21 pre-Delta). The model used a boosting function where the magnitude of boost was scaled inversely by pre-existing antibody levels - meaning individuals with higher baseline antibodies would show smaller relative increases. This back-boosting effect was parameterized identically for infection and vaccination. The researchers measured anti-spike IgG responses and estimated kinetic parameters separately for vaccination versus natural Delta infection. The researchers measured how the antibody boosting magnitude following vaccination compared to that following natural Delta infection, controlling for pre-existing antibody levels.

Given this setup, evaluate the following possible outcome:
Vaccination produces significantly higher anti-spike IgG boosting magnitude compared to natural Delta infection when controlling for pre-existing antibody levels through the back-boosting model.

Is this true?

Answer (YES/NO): YES